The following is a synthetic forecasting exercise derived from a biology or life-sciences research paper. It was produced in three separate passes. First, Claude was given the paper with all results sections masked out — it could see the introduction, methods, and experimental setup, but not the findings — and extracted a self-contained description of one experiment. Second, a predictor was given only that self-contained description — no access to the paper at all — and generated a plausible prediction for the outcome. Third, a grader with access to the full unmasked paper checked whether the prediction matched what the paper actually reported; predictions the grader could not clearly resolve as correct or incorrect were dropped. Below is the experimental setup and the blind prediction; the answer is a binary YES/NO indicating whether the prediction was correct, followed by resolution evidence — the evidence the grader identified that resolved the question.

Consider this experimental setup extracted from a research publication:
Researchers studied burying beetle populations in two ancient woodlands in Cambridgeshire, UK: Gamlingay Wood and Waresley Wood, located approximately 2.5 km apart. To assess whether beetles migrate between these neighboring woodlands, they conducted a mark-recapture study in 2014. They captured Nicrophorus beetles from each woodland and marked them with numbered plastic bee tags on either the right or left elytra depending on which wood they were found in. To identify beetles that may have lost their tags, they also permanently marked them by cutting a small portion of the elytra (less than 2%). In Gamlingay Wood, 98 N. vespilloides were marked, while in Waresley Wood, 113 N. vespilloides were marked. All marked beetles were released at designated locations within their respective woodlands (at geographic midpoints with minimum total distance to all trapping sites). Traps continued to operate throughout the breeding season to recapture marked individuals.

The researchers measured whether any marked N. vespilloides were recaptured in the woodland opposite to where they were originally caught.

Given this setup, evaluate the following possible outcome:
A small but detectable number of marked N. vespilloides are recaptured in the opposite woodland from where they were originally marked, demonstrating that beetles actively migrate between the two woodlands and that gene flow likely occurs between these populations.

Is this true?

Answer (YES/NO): NO